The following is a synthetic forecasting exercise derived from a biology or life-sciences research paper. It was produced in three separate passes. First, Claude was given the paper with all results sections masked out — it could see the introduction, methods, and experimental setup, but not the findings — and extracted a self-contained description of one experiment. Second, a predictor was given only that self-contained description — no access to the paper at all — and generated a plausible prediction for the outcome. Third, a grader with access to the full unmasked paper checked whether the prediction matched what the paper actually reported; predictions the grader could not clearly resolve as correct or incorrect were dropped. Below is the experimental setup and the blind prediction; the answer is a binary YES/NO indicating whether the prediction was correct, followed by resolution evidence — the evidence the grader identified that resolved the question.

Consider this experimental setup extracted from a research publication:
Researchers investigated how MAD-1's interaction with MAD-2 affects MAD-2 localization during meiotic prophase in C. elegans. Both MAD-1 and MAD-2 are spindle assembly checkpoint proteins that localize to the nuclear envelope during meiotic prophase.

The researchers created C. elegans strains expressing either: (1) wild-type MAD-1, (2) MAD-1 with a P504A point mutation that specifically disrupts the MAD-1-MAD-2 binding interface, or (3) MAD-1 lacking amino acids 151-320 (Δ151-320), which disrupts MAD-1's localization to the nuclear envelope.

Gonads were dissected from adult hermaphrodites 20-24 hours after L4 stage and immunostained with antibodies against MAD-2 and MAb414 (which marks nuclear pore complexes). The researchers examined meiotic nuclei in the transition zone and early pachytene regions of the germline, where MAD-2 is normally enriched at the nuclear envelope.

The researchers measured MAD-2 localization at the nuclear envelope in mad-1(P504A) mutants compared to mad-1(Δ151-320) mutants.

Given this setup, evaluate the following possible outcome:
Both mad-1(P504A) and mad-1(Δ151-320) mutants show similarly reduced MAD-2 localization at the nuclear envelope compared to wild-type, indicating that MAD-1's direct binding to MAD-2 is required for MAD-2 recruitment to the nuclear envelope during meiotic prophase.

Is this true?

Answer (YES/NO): NO